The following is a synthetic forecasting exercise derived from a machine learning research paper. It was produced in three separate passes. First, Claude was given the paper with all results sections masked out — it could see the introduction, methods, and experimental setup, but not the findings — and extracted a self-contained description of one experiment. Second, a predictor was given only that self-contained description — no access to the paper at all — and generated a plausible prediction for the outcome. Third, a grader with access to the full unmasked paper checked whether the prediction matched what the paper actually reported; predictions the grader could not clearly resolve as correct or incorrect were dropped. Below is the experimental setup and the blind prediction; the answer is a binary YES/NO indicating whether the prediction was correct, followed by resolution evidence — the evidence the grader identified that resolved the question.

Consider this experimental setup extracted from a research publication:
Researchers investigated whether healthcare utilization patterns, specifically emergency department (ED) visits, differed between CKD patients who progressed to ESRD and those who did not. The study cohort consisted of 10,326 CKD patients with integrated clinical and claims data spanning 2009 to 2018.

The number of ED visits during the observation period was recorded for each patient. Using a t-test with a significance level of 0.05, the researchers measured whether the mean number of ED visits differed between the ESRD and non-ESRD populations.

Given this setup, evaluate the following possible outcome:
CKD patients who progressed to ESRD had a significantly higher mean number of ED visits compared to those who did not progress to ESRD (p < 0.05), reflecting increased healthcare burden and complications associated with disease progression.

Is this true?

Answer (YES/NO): NO